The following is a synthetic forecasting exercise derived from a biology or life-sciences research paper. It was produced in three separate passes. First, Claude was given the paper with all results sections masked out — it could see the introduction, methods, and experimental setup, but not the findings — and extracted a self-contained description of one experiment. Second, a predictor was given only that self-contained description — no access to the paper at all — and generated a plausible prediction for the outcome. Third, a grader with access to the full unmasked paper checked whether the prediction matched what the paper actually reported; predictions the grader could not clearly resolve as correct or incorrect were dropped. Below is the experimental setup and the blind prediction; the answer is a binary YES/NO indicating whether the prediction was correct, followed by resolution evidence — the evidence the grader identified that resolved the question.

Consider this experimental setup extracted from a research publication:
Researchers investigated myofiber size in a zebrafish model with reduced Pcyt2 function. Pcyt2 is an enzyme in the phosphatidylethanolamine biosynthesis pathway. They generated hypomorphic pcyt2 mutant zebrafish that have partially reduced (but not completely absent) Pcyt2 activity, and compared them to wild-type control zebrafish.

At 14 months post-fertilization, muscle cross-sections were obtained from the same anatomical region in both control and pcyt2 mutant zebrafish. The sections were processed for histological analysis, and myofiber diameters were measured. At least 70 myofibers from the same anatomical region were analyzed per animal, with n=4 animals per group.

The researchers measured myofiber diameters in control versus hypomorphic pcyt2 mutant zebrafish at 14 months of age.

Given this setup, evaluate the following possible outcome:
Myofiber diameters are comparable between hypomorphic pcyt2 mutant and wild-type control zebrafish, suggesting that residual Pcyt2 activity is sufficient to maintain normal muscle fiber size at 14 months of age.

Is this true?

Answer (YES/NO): NO